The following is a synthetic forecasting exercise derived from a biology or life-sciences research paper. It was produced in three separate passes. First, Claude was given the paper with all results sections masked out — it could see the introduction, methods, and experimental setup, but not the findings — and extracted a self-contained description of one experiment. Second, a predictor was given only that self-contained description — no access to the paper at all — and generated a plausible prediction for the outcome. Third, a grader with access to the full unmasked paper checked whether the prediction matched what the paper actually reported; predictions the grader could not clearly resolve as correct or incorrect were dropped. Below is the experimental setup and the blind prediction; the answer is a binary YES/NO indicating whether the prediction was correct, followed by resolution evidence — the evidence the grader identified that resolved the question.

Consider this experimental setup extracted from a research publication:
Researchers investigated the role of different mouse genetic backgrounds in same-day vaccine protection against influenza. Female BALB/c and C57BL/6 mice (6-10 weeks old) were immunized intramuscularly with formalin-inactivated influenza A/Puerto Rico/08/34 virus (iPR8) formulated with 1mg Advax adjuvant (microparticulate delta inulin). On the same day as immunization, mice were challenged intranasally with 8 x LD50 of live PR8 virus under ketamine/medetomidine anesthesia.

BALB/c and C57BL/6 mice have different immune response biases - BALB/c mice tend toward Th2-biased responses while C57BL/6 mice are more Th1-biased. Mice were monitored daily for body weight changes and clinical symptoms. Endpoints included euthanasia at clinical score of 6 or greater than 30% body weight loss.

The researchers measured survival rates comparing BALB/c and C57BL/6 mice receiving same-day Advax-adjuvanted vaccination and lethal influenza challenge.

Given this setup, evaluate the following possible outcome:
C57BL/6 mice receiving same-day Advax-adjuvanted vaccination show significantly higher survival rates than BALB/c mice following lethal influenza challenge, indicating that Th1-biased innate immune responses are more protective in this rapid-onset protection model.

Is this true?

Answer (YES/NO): NO